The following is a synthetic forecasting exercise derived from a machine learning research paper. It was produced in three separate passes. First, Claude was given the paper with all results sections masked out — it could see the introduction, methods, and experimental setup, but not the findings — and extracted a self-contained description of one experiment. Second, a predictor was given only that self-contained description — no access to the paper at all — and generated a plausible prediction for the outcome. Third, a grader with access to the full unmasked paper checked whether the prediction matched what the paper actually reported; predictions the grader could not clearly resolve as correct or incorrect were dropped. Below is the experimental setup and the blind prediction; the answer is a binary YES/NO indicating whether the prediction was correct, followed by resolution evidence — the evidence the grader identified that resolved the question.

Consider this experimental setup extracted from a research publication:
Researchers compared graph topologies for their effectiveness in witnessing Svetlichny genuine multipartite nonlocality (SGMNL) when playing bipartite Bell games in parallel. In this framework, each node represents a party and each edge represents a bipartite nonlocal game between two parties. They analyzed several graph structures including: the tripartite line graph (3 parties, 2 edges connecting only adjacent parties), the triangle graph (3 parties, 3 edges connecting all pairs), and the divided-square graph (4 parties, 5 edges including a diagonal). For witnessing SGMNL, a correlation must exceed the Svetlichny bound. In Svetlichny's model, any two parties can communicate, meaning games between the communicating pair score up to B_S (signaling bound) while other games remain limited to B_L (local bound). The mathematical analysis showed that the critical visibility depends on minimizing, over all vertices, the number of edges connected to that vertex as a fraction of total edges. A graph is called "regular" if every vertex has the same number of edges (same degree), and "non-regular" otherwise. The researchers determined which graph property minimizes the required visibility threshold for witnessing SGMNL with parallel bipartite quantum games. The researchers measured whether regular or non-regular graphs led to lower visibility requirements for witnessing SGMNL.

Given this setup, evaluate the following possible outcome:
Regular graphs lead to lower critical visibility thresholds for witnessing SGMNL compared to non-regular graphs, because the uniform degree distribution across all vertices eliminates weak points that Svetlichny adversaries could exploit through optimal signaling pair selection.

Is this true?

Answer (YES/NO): YES